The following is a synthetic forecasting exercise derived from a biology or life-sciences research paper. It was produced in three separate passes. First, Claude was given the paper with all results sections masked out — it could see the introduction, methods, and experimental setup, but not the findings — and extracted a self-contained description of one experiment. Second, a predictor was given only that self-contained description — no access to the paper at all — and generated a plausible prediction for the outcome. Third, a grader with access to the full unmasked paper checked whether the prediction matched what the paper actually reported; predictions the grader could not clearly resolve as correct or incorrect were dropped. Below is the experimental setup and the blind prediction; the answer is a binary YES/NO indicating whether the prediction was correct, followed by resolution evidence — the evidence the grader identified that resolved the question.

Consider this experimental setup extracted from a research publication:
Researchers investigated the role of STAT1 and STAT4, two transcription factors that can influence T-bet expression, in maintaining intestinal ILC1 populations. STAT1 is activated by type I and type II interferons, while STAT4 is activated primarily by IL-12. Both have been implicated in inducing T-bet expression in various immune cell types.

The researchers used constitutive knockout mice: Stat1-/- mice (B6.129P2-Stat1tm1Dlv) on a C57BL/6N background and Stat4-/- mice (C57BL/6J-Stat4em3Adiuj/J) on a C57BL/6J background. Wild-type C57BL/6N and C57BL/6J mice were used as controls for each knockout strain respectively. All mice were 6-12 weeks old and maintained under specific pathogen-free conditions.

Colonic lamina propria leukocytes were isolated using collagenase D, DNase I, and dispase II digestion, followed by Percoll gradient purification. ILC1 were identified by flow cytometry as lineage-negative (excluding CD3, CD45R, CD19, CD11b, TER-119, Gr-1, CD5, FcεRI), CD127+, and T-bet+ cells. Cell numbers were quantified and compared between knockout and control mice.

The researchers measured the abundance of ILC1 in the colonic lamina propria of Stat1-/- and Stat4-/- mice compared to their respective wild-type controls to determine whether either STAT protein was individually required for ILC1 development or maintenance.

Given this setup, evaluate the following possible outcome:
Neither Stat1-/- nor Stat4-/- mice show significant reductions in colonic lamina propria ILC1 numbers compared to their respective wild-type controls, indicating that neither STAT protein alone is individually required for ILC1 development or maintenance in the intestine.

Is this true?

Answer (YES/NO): YES